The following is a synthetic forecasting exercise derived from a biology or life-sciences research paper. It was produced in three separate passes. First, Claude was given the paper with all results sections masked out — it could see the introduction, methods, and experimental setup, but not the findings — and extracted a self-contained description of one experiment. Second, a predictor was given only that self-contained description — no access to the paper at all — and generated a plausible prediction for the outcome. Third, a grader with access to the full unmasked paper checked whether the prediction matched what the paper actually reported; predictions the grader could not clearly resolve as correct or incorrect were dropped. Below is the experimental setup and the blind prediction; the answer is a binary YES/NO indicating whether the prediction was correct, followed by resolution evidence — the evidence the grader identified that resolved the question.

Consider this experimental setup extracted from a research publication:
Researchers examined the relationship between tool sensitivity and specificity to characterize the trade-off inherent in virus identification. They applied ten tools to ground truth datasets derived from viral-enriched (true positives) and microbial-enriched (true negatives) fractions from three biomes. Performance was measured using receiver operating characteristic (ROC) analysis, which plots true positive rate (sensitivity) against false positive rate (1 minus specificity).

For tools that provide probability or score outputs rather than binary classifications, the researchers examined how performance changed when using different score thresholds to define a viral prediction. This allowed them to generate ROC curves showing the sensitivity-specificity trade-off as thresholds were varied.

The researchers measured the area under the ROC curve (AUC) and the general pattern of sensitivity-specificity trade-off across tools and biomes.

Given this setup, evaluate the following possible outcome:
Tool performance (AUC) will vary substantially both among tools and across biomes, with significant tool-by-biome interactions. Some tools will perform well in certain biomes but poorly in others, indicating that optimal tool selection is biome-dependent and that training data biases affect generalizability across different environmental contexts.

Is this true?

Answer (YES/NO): NO